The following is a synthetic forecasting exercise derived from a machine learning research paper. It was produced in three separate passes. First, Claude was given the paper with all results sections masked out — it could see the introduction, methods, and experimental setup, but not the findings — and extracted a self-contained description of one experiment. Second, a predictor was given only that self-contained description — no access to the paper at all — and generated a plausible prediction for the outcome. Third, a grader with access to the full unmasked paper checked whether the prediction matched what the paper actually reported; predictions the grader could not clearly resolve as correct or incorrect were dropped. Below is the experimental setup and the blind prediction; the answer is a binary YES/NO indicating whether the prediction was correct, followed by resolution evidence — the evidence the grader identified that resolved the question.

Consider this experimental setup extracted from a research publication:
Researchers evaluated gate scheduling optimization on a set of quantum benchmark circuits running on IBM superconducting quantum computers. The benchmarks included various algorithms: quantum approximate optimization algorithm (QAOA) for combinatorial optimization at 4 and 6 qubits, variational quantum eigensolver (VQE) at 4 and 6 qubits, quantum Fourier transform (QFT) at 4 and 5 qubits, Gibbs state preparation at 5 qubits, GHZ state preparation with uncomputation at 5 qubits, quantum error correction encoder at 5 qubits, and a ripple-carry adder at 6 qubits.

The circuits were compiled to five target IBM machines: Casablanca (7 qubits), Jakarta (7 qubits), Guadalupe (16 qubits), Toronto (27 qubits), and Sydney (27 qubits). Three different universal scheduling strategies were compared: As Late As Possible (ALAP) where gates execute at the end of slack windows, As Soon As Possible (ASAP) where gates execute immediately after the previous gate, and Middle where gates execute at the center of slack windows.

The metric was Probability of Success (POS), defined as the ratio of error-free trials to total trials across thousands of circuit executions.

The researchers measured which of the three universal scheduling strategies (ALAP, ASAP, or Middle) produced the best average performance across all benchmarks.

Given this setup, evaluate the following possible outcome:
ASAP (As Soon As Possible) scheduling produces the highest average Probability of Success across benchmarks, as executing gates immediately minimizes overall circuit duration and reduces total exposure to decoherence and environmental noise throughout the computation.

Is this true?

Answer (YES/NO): NO